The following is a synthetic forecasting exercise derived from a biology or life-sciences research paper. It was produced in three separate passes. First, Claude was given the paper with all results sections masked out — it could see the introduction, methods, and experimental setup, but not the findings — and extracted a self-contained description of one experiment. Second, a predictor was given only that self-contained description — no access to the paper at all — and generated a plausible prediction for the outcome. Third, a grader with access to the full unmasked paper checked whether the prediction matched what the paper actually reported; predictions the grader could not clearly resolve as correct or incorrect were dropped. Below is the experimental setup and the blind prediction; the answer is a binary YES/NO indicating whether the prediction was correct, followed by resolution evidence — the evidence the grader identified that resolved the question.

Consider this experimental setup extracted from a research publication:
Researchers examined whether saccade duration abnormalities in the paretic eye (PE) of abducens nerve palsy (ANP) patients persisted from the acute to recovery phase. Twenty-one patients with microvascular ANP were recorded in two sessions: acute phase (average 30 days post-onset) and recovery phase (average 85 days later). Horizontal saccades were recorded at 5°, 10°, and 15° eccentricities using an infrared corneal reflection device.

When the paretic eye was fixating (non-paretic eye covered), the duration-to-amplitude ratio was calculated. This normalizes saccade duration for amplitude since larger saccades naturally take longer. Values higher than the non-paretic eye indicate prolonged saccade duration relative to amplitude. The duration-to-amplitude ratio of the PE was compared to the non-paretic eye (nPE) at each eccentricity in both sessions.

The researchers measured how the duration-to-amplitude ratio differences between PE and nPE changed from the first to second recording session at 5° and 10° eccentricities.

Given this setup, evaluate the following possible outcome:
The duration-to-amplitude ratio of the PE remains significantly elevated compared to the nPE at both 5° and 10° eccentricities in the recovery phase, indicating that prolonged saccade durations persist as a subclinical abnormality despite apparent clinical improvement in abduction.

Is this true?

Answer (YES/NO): NO